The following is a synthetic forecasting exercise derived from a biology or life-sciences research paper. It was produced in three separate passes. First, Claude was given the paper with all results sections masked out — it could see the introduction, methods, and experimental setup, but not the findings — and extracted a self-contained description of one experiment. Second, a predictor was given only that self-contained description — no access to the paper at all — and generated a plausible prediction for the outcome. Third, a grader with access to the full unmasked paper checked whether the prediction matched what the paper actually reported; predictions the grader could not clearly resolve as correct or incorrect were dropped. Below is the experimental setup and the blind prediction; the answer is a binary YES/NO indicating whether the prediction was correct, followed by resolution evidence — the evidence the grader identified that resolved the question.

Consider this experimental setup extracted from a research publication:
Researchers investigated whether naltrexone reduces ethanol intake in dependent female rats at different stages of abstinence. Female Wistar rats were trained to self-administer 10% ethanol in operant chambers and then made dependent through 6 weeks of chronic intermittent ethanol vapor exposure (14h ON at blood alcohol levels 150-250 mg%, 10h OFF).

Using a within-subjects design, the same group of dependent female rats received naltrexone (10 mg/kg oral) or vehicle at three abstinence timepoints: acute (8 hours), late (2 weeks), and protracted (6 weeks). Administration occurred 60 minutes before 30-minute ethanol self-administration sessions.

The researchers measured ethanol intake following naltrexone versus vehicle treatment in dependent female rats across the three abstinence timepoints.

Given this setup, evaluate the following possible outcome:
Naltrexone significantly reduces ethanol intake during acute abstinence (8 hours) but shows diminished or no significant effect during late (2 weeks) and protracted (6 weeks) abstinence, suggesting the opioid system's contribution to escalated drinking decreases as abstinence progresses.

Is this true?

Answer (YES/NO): NO